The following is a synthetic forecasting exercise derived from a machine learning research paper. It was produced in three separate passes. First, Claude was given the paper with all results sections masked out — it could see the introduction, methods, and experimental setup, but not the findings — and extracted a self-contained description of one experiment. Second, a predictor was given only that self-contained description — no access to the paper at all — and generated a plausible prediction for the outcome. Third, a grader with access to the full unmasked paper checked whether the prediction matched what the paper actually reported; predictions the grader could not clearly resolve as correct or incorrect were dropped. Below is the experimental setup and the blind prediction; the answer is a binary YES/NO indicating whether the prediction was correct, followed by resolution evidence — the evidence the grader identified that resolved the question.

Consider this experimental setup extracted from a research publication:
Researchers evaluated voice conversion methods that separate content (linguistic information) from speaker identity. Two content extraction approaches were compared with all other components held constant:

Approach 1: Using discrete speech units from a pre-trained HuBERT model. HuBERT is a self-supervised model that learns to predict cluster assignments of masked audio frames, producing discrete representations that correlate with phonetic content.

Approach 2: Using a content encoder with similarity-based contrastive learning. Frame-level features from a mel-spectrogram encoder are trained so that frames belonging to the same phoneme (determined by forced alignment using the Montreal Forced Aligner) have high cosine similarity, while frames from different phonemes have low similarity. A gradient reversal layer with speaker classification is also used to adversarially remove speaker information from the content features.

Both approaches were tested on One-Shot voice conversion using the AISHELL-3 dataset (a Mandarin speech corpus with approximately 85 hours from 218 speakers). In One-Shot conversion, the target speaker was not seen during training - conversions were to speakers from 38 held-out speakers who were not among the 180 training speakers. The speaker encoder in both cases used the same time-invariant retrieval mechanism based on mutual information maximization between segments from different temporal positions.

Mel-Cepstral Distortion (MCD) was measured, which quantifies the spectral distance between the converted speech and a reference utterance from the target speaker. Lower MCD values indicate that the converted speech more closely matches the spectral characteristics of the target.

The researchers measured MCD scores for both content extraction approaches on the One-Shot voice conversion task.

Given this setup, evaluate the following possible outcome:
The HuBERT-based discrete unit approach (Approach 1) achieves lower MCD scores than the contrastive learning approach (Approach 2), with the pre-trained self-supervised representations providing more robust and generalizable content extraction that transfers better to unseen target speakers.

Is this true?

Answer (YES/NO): NO